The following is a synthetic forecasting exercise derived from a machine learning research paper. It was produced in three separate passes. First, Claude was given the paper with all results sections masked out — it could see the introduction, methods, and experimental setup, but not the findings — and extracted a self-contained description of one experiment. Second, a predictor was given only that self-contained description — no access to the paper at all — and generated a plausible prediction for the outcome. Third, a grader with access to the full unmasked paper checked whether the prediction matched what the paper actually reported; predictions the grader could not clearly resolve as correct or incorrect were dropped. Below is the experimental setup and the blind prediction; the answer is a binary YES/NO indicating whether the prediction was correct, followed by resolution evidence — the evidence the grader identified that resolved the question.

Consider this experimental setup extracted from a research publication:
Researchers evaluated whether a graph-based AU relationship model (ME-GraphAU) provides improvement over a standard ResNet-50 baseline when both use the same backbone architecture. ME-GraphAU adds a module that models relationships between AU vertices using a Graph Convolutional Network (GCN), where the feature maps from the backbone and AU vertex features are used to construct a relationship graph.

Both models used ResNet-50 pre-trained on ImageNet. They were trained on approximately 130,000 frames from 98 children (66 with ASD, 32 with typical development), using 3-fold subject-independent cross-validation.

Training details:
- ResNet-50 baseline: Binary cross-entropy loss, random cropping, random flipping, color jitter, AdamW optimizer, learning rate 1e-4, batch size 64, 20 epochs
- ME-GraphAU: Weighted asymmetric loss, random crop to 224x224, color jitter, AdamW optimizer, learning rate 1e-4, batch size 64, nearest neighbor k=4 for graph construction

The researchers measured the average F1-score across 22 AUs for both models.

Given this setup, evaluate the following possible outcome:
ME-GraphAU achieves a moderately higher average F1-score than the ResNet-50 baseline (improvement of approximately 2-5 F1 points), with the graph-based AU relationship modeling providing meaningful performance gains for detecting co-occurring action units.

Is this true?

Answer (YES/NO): NO